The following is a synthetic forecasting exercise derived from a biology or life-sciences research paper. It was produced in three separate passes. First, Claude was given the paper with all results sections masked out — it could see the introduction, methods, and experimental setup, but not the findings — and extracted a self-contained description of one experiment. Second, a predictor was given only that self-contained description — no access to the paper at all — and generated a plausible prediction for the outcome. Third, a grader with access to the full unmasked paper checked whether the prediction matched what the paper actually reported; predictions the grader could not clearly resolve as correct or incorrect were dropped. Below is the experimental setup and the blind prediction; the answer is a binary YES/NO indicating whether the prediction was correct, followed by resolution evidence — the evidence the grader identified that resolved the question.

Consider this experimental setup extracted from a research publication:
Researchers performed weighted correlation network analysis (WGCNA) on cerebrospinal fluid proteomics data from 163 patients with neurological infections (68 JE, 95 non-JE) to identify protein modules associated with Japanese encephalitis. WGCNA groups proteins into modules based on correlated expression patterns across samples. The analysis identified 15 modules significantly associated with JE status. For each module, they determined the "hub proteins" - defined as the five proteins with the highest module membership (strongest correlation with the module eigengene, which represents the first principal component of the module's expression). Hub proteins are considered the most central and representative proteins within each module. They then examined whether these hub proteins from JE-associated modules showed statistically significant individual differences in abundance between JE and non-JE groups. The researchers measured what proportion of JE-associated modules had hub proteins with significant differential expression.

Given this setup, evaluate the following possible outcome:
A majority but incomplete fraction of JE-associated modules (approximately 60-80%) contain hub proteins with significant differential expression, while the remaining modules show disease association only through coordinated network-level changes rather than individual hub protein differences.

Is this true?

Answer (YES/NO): YES